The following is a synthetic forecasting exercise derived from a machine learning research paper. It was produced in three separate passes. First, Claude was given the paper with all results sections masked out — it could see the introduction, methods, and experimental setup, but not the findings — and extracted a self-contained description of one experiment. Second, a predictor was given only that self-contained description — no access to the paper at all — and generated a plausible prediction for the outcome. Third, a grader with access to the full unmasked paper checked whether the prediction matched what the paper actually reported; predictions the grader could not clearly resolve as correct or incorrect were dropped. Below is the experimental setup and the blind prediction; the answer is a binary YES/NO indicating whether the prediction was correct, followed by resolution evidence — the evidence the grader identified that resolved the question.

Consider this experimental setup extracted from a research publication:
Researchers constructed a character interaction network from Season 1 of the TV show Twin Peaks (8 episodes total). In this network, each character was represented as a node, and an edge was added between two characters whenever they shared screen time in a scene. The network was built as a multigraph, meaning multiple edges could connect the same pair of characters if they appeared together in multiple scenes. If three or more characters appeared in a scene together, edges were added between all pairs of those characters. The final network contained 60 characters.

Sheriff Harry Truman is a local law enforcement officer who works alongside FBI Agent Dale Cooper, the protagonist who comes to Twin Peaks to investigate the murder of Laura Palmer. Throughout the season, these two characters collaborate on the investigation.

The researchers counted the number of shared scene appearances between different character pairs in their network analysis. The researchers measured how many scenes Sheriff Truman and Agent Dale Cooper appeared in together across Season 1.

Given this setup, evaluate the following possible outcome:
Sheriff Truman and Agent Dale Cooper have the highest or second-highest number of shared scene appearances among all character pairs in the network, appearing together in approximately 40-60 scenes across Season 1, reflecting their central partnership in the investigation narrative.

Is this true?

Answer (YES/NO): YES